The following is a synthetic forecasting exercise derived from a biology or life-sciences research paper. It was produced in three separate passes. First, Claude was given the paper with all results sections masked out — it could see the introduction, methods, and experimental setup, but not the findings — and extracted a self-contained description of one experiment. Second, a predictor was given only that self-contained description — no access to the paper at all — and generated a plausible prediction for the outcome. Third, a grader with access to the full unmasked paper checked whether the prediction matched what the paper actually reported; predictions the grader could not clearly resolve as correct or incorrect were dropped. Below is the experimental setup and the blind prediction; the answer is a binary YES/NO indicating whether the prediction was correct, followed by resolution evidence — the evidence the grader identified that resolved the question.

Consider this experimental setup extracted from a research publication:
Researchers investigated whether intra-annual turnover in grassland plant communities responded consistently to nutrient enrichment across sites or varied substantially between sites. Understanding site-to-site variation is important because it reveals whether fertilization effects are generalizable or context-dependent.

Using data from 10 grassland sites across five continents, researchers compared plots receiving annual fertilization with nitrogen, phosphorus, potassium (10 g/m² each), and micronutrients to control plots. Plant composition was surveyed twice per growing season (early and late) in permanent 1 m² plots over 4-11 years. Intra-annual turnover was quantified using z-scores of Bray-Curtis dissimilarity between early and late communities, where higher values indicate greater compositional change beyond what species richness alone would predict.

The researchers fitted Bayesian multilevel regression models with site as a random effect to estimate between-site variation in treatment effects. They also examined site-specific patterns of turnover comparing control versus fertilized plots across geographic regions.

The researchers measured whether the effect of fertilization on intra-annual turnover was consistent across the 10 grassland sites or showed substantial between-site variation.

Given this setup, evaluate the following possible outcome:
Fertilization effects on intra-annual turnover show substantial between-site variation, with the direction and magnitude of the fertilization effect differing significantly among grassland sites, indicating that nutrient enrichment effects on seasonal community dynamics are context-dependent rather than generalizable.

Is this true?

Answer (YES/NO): NO